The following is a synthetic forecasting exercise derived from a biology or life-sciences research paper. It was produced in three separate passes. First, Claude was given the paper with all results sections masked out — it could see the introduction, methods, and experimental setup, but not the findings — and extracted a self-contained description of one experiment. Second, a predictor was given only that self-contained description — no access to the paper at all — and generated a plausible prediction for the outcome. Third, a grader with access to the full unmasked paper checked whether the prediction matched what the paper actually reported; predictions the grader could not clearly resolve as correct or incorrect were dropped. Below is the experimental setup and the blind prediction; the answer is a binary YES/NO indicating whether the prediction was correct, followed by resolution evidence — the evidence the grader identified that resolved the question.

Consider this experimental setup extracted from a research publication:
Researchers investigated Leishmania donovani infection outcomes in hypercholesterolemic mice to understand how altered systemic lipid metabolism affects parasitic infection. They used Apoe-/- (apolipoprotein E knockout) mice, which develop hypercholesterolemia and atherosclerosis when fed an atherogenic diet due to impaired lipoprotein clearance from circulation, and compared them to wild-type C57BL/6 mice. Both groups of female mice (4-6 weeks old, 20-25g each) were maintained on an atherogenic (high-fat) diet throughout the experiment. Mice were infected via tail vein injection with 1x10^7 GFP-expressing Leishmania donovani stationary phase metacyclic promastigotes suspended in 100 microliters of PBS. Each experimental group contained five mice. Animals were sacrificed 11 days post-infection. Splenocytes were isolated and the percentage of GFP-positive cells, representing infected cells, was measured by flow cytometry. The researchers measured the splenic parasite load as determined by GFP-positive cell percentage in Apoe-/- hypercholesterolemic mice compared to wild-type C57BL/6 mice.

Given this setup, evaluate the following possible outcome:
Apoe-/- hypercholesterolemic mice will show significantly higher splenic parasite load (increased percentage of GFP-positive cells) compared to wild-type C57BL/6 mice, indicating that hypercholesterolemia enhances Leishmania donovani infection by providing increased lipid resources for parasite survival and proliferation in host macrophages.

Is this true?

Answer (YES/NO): YES